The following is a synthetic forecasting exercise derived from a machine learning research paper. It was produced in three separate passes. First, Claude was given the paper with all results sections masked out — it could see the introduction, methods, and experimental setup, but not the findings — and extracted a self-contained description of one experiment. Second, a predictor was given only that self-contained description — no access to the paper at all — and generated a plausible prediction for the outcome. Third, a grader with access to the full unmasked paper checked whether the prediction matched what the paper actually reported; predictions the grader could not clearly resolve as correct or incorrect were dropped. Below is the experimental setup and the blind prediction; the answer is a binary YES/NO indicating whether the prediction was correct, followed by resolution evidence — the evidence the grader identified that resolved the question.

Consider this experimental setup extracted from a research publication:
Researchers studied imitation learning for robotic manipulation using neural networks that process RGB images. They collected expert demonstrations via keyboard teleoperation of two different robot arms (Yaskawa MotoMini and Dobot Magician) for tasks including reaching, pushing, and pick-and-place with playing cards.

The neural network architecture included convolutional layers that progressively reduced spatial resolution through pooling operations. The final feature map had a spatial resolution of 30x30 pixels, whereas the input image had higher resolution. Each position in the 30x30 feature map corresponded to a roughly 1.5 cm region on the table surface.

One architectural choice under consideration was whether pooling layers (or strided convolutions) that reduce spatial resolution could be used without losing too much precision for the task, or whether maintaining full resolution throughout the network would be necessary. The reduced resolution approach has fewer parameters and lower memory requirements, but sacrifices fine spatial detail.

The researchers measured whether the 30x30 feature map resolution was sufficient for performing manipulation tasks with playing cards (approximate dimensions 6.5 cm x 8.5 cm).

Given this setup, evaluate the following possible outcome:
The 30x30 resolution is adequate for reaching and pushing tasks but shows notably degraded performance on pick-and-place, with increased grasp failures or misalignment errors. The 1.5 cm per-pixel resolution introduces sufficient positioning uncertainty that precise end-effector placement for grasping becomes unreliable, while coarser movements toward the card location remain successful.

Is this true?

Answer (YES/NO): NO